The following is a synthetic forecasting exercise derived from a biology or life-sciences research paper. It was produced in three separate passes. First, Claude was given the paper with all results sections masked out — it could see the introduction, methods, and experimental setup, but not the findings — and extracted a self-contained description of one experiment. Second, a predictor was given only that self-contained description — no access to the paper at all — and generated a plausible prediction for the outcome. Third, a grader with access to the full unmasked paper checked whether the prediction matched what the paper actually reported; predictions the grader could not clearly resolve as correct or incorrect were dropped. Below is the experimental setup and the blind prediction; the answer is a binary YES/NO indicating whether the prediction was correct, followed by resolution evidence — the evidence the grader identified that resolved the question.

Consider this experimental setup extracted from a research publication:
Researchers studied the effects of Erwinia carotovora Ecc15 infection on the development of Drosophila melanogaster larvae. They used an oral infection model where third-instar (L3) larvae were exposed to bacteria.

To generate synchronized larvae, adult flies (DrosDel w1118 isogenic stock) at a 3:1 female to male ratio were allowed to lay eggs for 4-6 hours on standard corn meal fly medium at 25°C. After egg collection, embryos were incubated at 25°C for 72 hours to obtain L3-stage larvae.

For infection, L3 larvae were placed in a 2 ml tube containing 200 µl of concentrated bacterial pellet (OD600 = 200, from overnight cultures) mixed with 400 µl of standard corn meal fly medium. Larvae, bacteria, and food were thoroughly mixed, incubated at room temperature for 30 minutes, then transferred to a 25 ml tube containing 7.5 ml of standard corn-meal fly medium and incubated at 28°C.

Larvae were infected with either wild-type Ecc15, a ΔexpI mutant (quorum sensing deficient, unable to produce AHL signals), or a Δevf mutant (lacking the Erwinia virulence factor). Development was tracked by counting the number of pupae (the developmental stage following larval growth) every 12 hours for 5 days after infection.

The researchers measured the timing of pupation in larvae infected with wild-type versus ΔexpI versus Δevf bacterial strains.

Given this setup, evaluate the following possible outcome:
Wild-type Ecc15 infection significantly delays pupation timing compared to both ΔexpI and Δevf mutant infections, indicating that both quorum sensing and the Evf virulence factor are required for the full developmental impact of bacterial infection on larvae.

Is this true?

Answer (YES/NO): YES